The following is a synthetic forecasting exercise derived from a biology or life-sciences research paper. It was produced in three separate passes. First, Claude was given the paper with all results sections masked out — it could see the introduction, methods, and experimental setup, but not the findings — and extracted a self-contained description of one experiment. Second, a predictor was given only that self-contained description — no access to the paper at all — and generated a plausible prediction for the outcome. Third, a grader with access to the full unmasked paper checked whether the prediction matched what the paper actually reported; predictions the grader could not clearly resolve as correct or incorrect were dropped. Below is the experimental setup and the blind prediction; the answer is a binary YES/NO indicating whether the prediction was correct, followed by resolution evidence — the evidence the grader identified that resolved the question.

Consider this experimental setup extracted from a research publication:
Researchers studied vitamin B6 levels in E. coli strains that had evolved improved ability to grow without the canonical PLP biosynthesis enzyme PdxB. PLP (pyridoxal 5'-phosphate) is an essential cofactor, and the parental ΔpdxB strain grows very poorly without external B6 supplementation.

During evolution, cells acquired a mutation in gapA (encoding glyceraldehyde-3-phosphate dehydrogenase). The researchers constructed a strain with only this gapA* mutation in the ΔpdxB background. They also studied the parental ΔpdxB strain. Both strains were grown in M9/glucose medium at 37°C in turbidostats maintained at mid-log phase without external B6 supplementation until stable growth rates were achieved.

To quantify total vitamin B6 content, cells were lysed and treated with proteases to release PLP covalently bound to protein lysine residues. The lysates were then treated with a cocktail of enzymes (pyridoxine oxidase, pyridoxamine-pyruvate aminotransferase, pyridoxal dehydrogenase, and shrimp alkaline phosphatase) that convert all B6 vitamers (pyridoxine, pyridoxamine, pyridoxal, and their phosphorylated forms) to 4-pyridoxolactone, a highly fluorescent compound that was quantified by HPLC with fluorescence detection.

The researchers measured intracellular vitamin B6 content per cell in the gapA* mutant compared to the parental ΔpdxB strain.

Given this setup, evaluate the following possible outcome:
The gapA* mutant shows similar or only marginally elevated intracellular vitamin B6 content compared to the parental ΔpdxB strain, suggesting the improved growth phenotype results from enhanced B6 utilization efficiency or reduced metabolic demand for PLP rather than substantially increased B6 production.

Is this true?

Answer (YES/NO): NO